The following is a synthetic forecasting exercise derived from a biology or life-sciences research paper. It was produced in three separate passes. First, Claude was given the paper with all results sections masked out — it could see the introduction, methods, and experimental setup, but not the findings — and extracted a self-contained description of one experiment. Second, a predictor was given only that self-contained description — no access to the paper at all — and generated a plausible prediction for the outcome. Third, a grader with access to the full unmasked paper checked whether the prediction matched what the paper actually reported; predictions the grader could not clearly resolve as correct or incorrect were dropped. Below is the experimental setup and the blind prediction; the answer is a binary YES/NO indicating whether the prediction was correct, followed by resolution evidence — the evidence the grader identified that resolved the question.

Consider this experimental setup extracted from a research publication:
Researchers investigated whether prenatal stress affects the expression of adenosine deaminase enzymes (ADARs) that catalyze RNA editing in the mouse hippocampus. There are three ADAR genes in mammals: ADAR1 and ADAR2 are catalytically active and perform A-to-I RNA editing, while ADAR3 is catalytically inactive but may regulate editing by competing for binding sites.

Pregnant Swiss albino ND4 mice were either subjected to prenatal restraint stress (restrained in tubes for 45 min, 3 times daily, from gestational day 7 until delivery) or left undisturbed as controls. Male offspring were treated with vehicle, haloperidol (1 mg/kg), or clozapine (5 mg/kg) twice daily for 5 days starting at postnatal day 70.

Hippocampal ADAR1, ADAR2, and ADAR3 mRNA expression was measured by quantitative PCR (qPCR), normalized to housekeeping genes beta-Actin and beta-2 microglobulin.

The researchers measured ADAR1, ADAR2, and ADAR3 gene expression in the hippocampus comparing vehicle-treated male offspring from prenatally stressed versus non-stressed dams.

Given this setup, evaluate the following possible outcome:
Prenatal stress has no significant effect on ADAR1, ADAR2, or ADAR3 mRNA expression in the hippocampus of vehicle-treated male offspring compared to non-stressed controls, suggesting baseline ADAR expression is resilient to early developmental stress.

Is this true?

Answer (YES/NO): NO